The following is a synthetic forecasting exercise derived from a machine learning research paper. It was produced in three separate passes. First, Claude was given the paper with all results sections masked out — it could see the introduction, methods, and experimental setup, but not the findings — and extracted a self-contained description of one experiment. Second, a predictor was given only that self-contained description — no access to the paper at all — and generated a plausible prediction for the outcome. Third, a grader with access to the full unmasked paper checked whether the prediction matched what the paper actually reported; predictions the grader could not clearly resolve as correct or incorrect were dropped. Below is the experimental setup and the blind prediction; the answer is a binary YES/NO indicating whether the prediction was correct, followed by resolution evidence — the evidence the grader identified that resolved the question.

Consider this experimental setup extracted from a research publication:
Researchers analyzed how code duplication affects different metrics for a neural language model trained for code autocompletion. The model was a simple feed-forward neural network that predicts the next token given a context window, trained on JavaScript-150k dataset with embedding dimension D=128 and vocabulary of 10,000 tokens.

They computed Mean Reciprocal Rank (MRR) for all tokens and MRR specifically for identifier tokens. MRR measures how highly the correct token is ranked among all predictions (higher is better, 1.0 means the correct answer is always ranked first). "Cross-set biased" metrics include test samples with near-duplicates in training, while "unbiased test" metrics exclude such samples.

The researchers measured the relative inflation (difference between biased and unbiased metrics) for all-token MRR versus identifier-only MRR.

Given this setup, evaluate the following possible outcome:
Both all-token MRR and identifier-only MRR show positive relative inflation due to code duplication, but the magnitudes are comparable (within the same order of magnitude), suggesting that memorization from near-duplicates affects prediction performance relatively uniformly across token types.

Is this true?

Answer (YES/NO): NO